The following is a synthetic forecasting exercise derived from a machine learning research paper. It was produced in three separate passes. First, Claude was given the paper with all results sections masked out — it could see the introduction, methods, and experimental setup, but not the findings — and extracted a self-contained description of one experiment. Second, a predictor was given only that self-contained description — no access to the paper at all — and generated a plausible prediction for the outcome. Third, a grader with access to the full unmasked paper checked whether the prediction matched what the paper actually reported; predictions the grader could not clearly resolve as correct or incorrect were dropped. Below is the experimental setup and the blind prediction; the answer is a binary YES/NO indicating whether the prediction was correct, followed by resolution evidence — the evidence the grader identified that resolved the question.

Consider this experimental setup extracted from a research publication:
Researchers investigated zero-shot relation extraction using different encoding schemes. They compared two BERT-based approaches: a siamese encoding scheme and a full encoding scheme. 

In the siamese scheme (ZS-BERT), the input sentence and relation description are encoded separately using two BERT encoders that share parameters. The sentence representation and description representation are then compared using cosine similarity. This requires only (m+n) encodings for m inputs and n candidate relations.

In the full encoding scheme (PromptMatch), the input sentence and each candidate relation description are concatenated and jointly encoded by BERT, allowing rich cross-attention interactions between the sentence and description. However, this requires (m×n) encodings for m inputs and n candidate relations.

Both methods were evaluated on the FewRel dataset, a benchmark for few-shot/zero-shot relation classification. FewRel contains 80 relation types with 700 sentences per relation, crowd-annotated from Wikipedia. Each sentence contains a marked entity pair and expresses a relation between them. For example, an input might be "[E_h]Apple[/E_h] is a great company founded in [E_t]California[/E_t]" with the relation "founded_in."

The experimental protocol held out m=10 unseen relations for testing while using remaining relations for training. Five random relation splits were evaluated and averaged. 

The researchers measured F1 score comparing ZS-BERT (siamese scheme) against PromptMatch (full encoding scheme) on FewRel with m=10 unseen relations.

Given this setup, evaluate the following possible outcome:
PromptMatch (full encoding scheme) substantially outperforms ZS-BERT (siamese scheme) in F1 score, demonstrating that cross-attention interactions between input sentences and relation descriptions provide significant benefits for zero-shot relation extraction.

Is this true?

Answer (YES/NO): YES